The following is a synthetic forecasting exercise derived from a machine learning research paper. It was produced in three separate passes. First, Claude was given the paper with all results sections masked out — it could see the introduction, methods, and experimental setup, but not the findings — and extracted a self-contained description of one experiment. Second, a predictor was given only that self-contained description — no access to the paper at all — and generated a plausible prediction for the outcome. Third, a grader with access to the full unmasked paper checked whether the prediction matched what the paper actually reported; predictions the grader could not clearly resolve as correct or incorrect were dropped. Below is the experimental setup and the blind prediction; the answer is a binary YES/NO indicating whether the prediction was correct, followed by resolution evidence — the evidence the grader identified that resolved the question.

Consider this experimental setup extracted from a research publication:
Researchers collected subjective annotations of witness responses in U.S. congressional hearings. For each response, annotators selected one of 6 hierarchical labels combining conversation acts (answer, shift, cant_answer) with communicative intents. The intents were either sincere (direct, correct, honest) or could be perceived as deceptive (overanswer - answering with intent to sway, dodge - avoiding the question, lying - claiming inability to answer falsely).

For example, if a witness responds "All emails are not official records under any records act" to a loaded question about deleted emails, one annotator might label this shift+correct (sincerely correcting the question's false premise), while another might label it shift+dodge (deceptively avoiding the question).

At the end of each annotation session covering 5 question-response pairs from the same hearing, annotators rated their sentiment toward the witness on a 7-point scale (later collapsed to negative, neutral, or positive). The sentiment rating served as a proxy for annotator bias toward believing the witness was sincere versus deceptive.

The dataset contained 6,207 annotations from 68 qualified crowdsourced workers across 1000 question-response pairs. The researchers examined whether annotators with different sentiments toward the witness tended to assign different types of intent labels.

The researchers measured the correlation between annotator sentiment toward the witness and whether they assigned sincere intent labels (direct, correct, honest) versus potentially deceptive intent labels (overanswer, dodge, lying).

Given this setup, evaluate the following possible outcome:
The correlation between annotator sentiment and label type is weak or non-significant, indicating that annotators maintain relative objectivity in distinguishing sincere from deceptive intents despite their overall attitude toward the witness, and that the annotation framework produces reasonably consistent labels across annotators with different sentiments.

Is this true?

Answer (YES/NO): NO